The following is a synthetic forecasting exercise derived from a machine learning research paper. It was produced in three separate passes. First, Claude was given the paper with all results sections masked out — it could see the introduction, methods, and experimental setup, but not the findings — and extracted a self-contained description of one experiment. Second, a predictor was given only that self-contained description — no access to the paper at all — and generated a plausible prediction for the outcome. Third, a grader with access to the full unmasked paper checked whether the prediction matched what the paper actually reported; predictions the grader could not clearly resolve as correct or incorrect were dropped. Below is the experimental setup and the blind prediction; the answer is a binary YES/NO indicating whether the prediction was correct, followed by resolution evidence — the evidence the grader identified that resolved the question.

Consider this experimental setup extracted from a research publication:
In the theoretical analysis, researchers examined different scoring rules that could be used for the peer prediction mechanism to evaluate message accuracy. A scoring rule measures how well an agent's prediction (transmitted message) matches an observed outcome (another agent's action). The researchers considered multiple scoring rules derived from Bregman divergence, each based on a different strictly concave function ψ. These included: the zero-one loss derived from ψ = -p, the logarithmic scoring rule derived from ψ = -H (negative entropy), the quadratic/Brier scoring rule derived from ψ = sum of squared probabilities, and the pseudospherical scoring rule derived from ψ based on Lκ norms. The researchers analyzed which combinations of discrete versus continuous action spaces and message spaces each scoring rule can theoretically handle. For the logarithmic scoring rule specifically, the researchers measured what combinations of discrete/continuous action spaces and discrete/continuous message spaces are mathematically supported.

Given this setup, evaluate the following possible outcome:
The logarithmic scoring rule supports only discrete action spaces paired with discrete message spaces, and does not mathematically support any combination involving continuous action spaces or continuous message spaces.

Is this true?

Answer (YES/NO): NO